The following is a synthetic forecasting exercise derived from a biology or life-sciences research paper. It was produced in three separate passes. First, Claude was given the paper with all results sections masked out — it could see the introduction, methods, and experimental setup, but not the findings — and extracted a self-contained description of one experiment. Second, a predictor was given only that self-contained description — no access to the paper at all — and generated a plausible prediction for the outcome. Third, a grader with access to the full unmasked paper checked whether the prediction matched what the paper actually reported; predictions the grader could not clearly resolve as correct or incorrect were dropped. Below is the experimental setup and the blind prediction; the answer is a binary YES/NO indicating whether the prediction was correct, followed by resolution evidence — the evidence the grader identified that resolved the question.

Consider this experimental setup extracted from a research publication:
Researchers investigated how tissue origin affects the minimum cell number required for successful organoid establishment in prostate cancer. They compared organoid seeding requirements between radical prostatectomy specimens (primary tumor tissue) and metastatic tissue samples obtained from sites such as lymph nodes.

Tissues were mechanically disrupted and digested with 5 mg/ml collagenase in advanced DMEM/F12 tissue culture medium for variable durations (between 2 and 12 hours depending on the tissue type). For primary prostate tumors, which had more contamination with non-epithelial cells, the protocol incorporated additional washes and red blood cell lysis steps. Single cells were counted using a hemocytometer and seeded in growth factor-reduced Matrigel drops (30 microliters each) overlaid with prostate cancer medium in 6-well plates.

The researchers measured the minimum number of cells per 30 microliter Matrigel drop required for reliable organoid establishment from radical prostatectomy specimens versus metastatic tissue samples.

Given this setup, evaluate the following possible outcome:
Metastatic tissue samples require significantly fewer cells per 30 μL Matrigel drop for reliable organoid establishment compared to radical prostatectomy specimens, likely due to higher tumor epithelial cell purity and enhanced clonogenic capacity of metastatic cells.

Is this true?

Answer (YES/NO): YES